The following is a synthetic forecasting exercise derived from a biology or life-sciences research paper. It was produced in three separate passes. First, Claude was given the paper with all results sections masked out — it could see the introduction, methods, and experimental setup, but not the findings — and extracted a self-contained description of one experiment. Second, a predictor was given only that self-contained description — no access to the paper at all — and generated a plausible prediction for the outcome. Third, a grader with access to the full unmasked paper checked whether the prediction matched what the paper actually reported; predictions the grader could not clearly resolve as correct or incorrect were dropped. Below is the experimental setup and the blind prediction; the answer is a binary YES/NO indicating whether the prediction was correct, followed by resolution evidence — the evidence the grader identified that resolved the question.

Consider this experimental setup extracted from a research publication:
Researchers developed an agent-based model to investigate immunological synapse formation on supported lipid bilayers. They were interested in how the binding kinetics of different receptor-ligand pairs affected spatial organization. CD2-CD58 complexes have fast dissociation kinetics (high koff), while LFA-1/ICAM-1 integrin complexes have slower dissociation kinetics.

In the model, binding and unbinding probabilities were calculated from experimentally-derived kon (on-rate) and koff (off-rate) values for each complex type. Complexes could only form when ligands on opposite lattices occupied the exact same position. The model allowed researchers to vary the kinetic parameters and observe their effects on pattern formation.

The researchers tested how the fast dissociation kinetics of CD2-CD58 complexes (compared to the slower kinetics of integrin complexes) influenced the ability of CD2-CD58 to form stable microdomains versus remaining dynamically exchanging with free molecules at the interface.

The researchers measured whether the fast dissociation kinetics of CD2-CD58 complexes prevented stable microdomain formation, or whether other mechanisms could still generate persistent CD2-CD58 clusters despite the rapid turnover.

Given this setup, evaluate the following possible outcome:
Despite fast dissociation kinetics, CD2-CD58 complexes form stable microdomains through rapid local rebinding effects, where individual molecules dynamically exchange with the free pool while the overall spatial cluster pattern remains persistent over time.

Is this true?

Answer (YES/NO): NO